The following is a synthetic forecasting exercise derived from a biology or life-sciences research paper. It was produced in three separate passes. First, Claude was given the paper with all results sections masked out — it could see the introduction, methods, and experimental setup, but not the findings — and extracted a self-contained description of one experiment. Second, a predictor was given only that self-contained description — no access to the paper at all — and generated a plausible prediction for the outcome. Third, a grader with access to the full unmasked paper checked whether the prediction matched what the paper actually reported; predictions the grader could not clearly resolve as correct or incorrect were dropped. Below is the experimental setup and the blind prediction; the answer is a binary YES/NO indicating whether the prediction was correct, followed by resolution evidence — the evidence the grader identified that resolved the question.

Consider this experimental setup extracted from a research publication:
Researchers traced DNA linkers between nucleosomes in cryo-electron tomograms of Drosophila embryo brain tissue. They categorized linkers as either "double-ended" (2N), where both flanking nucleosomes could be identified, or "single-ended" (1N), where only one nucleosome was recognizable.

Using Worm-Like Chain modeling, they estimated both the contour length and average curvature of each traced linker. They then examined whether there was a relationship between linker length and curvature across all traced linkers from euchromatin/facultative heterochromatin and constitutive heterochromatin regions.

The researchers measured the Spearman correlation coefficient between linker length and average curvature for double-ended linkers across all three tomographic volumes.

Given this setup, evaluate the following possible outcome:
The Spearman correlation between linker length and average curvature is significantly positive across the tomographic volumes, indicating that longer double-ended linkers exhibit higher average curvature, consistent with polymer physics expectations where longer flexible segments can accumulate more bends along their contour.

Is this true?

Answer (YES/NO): NO